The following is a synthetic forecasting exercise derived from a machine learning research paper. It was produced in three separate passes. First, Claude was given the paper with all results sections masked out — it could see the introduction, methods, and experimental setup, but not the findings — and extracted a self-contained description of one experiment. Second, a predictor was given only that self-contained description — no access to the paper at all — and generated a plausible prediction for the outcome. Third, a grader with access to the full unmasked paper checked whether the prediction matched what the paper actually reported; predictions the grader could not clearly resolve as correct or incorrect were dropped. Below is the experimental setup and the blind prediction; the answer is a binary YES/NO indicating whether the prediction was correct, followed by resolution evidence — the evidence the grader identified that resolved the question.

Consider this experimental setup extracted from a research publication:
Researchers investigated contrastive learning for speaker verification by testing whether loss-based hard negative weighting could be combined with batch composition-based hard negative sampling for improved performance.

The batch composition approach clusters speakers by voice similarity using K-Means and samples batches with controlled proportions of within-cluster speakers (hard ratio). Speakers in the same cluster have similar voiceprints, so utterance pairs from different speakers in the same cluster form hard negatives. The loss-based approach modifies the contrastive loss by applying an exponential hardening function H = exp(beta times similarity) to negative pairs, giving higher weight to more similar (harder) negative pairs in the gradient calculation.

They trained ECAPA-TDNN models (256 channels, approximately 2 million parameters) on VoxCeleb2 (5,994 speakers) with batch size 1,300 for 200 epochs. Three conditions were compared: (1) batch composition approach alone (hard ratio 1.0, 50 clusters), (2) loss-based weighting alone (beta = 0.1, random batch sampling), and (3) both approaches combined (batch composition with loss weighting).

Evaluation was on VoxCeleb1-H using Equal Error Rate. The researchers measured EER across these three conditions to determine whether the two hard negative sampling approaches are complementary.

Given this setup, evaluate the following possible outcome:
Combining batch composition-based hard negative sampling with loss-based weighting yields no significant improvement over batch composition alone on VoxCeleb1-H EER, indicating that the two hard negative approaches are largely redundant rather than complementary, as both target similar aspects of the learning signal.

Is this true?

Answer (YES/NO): NO